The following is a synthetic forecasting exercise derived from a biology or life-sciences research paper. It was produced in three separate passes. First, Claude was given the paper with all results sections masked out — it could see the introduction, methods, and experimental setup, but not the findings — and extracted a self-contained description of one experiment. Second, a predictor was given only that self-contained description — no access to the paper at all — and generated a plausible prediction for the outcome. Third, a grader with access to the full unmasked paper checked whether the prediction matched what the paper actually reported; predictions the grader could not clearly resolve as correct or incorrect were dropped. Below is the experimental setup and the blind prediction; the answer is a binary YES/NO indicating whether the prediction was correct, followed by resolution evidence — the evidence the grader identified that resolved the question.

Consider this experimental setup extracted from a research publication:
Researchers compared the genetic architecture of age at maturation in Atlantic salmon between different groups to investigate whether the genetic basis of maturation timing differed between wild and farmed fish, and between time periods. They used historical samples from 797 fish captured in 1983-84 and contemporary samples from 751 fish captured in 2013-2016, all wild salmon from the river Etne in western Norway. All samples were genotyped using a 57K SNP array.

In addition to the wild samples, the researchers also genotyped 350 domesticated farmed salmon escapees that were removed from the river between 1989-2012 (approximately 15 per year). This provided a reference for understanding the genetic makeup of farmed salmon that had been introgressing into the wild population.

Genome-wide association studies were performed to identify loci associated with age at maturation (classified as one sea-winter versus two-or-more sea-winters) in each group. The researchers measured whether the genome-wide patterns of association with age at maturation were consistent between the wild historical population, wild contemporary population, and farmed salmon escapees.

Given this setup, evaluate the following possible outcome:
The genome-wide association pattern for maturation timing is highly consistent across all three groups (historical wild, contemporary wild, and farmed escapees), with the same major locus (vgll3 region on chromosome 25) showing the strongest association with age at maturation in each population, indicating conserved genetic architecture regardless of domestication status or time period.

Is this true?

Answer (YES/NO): NO